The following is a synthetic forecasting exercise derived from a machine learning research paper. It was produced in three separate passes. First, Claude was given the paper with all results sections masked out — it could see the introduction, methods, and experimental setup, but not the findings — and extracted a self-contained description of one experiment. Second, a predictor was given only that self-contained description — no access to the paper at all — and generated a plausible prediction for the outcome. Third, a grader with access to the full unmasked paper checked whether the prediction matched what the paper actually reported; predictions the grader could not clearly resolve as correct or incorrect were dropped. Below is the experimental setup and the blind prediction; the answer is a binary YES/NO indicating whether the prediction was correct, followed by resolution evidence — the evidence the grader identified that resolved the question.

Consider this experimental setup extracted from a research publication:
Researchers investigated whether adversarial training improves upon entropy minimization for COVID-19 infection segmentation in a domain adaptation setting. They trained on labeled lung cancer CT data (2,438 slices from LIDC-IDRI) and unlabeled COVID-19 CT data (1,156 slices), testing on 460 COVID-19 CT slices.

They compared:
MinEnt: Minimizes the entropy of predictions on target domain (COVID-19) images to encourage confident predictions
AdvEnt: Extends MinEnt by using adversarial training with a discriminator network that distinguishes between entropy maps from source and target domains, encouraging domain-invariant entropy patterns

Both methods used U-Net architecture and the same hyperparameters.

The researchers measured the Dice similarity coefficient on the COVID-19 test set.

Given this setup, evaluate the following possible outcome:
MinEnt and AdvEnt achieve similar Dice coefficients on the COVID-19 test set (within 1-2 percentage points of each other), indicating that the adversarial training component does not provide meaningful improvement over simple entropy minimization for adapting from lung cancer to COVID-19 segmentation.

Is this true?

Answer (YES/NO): YES